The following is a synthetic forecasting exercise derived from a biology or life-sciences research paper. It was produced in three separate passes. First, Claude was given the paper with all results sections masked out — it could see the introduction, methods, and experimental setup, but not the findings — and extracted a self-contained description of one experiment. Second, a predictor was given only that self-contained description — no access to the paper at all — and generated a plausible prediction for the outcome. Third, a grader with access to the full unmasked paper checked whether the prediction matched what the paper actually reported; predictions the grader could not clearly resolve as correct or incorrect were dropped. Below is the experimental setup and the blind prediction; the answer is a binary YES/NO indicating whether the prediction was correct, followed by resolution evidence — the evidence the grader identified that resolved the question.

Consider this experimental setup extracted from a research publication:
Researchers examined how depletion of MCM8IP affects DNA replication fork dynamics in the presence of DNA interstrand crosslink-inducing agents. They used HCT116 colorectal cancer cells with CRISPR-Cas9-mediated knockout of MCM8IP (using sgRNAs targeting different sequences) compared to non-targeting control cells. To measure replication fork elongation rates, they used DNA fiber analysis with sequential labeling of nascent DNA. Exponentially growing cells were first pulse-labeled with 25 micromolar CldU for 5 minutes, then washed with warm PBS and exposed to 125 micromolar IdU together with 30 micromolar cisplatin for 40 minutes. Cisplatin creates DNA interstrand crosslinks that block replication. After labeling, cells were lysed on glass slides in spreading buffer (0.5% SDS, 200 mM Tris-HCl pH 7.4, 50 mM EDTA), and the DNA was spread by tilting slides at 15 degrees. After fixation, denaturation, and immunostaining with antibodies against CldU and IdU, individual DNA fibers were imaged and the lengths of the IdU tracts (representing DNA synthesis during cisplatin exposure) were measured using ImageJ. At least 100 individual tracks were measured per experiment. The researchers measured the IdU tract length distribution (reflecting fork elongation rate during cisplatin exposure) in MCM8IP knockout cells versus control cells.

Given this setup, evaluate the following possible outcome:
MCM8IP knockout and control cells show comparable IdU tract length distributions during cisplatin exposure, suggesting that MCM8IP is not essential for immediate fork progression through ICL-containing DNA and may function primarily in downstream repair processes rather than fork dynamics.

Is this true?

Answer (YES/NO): NO